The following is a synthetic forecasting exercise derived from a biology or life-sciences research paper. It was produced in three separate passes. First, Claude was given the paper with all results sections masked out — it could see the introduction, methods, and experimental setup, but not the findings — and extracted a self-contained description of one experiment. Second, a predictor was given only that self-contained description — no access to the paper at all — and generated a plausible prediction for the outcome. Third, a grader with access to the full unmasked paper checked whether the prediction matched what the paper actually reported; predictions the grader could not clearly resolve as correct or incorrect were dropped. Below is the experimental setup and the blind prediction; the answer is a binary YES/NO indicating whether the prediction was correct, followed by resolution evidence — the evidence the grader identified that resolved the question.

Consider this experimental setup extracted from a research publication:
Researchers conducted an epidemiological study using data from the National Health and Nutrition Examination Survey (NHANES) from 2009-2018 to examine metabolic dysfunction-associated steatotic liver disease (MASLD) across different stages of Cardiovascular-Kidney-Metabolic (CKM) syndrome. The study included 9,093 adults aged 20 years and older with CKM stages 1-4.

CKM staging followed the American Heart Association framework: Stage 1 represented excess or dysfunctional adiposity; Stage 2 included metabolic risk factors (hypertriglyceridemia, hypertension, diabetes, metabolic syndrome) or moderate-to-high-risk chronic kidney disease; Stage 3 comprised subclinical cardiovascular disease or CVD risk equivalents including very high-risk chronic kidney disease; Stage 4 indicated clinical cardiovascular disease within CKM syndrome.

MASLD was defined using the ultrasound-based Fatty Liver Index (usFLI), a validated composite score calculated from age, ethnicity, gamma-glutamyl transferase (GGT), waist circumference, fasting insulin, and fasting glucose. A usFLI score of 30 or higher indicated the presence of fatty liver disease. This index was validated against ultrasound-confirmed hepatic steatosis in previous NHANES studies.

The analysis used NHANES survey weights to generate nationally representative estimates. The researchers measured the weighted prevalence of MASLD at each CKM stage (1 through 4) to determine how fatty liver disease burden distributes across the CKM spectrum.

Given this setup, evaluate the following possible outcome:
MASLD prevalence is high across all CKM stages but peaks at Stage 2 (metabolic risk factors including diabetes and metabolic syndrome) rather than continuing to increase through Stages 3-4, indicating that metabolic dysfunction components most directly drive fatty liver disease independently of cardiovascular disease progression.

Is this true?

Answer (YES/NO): NO